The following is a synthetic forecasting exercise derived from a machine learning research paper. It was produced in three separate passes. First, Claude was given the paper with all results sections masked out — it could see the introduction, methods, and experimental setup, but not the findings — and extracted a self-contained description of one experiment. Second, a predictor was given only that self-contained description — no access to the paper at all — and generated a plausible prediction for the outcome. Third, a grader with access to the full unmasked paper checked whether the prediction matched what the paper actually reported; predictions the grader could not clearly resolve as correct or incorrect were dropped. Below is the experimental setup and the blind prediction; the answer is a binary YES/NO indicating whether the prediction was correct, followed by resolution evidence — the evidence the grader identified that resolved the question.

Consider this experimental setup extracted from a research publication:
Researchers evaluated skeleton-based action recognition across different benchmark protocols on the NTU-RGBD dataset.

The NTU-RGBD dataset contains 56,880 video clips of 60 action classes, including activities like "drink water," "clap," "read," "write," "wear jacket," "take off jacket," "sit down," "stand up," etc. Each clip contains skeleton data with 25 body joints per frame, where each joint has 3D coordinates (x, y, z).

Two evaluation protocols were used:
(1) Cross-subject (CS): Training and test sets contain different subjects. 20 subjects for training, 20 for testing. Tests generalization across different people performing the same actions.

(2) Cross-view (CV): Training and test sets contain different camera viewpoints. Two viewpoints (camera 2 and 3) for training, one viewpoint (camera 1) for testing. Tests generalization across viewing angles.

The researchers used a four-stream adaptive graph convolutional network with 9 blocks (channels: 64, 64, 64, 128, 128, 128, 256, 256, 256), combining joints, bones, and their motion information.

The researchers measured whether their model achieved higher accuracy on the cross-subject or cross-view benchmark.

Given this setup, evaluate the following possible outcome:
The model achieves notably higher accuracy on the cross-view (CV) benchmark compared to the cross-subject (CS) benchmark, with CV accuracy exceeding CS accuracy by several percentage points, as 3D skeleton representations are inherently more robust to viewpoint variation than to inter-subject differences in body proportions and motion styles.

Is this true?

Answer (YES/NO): YES